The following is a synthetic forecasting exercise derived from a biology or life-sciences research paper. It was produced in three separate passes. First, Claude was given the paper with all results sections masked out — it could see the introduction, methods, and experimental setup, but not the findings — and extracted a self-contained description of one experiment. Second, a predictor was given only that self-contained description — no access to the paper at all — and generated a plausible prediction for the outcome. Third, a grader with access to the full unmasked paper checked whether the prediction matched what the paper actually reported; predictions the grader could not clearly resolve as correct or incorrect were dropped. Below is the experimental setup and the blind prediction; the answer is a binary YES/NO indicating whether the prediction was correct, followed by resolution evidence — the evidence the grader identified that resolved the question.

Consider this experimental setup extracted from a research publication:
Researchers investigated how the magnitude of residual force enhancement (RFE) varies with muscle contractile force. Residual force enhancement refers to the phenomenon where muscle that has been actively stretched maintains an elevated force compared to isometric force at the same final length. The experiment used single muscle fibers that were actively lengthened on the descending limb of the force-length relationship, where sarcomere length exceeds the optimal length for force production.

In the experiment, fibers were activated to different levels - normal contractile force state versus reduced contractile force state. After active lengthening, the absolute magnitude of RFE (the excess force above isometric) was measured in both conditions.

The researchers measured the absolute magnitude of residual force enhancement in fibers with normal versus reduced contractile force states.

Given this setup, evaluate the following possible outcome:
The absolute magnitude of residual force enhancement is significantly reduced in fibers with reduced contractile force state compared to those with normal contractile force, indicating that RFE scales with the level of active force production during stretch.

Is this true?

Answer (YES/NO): NO